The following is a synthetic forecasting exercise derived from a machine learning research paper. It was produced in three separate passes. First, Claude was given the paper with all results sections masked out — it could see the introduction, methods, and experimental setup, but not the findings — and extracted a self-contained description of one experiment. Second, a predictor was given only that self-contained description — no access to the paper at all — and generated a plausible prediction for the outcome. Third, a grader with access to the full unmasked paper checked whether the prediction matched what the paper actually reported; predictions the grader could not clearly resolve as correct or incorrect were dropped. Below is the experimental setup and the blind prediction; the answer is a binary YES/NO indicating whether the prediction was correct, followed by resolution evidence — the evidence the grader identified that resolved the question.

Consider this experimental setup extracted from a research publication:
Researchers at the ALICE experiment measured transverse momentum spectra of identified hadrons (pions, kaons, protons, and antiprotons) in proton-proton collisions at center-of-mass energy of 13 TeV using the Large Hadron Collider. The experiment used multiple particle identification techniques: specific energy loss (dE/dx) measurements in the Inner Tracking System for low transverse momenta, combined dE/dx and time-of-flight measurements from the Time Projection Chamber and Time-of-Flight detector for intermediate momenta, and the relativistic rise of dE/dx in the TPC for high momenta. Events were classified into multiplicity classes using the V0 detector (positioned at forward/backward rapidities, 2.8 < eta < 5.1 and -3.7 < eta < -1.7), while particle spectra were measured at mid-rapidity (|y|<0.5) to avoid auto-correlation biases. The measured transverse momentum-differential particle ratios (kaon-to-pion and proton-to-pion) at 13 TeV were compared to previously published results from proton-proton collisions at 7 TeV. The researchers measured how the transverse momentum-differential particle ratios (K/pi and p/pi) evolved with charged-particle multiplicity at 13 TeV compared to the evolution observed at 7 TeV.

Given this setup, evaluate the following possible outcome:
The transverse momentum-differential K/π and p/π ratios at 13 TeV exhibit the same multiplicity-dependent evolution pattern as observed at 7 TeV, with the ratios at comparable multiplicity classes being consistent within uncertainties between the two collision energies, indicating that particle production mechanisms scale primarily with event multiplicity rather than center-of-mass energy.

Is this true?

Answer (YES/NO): YES